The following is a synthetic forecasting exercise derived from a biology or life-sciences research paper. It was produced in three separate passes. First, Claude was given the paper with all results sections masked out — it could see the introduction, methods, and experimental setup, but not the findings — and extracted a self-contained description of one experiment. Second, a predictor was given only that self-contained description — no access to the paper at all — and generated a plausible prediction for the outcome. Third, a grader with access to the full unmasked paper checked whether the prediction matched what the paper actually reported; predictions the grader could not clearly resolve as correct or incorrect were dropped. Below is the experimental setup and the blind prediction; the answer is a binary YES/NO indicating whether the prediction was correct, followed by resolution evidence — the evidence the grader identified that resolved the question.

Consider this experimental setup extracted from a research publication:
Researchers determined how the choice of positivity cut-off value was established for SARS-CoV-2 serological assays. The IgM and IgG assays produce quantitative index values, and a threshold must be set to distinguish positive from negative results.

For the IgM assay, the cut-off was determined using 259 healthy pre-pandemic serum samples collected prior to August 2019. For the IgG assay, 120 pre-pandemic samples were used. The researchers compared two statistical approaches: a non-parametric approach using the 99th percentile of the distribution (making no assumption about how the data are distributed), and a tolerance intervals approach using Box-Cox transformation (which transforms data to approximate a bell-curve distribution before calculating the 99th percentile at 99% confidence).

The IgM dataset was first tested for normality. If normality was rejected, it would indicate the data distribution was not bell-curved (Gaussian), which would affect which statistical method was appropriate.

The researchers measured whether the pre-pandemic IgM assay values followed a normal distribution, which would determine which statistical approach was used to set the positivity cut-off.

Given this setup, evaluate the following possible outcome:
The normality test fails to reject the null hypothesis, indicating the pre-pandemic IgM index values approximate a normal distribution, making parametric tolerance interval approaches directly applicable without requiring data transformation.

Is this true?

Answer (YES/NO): NO